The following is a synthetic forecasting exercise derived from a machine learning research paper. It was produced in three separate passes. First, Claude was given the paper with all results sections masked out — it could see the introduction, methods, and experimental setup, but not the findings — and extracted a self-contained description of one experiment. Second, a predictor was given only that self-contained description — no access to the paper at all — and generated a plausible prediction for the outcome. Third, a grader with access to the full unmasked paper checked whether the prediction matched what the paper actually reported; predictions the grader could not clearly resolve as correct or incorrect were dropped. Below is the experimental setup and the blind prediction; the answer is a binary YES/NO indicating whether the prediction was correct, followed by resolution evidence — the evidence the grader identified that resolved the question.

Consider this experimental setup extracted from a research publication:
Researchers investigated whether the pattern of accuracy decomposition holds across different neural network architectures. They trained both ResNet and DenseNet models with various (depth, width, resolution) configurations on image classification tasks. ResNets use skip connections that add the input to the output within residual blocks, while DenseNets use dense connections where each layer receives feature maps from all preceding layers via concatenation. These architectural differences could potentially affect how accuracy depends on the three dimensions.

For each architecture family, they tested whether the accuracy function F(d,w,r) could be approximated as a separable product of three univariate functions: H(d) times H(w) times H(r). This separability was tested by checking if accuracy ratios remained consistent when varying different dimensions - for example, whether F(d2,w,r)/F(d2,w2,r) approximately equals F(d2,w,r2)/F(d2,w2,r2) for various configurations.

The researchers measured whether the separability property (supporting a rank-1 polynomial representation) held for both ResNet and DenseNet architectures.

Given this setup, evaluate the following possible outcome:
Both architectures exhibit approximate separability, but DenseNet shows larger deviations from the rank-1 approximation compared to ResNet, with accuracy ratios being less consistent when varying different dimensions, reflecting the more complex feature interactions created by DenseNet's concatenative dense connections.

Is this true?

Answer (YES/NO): NO